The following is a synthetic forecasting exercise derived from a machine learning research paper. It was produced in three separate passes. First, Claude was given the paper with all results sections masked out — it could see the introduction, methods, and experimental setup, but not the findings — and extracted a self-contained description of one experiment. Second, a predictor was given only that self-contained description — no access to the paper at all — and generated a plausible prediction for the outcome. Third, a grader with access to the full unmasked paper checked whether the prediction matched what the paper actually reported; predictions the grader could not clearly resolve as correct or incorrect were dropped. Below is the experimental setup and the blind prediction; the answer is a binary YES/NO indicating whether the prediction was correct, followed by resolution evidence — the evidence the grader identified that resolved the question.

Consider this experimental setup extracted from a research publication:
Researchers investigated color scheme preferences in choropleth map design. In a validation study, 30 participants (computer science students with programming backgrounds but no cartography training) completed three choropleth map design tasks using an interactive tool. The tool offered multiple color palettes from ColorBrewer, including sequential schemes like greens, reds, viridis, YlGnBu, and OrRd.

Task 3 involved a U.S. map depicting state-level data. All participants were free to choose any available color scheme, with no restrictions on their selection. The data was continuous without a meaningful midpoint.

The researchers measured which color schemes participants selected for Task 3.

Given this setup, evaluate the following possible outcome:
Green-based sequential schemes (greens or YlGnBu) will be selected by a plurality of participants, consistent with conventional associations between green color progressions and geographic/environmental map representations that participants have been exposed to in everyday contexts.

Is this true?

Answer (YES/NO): NO